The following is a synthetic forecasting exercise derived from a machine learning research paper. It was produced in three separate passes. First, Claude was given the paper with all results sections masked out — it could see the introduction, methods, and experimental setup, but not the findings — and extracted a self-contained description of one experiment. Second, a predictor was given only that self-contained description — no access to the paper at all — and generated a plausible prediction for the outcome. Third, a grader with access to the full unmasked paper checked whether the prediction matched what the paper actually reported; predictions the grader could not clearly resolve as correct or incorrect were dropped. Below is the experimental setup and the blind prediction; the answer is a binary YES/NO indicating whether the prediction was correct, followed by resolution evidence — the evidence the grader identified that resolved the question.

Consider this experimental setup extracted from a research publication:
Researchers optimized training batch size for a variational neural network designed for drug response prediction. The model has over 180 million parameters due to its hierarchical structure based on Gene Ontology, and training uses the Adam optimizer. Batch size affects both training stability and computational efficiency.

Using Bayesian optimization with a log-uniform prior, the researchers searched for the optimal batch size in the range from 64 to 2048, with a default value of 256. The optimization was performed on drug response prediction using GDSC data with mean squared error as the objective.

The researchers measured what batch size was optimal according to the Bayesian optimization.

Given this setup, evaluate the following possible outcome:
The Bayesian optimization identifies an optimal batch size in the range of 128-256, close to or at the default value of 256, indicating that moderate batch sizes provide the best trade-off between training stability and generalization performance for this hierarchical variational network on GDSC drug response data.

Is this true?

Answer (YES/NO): NO